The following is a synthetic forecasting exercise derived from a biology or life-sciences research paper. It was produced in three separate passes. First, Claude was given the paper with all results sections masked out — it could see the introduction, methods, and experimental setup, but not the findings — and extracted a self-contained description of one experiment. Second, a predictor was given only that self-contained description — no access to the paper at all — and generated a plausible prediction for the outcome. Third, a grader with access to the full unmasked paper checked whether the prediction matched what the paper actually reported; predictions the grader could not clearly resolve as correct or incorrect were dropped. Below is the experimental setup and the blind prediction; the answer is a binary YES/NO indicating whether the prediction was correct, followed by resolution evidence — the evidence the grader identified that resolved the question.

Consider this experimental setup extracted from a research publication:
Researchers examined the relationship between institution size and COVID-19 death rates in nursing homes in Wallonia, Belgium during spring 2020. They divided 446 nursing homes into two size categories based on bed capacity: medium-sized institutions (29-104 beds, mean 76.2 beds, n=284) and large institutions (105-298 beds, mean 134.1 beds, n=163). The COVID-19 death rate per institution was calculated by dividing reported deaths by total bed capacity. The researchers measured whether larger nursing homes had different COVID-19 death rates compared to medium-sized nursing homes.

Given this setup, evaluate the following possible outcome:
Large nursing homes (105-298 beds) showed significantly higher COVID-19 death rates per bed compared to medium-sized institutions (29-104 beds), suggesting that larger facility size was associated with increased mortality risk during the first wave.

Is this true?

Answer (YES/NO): YES